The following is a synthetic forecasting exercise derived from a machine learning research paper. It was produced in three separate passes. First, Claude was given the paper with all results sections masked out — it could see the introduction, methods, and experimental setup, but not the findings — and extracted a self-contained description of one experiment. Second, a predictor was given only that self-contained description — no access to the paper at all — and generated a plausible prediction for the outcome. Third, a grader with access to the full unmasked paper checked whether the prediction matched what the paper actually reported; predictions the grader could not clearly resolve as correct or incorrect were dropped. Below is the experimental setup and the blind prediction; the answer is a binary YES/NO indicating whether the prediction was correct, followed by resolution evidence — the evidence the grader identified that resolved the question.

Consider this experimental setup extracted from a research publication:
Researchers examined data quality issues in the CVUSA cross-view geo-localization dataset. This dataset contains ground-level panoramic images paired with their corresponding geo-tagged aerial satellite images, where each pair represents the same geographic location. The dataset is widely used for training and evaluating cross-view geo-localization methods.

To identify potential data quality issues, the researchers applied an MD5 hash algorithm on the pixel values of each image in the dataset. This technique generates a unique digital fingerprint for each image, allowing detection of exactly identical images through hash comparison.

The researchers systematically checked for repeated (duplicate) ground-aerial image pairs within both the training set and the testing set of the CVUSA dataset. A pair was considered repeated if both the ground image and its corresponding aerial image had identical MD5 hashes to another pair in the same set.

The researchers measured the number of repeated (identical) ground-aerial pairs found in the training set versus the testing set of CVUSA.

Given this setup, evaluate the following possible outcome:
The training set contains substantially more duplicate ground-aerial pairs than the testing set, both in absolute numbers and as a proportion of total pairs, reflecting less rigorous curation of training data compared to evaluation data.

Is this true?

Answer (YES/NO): YES